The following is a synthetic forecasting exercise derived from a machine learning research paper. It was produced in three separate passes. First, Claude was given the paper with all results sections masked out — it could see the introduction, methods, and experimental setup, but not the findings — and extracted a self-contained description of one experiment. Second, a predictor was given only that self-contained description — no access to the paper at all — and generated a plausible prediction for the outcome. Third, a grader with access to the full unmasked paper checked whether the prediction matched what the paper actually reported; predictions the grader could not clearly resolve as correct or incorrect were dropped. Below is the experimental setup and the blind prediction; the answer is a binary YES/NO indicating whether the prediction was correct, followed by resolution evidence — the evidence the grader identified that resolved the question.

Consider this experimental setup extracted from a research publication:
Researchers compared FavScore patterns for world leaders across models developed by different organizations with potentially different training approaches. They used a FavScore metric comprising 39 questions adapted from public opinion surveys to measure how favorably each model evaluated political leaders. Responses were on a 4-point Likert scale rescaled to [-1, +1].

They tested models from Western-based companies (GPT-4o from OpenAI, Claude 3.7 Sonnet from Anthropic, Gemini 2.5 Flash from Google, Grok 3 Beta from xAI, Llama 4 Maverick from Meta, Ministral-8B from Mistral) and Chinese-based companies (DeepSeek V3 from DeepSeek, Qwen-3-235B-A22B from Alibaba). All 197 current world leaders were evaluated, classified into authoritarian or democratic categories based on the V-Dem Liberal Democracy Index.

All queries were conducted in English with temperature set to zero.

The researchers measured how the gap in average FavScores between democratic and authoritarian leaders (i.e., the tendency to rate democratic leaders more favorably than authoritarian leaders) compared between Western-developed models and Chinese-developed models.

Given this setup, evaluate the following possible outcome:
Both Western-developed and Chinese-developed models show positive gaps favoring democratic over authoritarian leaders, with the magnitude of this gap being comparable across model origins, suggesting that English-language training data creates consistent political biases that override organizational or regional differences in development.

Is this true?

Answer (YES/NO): YES